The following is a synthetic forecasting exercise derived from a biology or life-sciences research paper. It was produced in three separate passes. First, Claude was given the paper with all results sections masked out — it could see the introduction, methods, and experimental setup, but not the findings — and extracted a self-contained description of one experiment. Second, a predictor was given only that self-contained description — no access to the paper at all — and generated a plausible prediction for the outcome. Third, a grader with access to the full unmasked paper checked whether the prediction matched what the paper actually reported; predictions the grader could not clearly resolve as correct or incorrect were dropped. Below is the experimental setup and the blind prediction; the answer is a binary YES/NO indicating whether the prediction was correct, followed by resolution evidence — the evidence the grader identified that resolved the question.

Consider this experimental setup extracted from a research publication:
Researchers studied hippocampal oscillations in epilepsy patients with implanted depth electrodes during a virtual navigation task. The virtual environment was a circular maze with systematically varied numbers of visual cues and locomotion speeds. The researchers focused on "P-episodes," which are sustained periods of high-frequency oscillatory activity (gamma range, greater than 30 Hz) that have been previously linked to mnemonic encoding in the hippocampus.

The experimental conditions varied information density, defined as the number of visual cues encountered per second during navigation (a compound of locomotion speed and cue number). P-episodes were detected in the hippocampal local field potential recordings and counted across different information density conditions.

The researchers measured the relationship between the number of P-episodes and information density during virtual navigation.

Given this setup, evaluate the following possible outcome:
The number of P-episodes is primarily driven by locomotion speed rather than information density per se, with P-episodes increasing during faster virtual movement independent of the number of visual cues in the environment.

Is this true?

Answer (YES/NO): NO